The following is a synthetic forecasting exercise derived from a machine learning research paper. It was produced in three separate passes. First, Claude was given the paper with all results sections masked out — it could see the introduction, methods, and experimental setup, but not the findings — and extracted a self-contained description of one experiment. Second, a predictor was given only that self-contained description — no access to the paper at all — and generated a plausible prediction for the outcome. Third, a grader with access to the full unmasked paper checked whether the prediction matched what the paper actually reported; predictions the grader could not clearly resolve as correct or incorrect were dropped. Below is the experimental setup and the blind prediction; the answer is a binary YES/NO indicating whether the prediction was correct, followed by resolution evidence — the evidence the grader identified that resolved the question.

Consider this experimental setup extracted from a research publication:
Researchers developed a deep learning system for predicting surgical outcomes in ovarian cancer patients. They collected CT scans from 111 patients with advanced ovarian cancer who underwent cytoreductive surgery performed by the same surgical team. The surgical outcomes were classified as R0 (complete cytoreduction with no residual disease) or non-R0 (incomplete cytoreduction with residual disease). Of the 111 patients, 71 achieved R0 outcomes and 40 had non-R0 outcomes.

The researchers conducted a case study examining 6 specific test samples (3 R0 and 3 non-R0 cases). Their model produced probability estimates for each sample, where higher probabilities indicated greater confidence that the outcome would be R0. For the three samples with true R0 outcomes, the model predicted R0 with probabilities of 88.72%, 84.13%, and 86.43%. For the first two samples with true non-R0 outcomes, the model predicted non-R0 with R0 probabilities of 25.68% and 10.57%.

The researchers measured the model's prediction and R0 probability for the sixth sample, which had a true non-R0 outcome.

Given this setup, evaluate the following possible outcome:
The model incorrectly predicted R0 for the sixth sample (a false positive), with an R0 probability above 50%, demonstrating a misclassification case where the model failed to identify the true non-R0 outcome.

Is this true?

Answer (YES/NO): YES